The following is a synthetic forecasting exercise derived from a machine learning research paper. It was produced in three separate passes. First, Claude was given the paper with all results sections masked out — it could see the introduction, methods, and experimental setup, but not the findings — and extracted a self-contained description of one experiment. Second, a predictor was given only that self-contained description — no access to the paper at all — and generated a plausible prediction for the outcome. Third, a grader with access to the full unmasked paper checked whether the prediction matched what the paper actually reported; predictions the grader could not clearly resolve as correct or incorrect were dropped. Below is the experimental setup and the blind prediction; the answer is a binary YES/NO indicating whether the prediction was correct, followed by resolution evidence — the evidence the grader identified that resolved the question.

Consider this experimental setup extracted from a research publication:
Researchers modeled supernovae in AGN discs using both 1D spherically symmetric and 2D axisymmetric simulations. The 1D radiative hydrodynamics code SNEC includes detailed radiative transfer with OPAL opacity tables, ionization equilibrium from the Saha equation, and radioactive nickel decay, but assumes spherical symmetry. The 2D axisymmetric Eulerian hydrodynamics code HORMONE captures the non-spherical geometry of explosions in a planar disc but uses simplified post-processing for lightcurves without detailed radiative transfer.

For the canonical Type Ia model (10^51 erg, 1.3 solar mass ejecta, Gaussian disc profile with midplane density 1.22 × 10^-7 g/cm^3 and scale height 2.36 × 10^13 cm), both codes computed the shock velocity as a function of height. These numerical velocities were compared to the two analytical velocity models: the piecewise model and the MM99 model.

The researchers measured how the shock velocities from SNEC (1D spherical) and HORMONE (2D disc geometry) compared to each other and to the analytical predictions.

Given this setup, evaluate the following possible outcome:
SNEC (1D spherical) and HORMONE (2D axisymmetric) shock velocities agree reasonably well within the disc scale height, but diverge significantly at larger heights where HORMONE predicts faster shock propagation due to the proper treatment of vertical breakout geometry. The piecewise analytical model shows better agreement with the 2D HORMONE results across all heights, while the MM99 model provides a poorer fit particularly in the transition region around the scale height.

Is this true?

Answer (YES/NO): NO